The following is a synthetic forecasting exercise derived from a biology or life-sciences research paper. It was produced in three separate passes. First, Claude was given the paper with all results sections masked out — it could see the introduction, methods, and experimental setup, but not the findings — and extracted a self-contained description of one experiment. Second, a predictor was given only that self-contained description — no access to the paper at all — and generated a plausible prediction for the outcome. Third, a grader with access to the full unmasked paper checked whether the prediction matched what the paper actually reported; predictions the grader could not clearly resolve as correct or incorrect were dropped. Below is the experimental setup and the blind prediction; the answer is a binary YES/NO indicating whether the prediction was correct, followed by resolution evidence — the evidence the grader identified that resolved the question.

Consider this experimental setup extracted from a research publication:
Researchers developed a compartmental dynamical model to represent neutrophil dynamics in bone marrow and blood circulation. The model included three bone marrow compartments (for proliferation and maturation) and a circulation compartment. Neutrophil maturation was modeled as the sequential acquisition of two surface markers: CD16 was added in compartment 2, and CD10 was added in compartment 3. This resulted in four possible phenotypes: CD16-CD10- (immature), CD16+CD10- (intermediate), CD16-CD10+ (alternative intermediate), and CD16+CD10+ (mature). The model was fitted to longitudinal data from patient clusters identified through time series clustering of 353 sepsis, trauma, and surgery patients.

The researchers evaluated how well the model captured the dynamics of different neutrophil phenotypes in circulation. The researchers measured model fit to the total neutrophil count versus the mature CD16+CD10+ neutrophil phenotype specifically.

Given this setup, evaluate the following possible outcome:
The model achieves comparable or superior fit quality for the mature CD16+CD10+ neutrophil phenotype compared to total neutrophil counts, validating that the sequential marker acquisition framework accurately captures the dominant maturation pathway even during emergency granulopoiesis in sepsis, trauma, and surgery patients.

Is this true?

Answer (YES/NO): NO